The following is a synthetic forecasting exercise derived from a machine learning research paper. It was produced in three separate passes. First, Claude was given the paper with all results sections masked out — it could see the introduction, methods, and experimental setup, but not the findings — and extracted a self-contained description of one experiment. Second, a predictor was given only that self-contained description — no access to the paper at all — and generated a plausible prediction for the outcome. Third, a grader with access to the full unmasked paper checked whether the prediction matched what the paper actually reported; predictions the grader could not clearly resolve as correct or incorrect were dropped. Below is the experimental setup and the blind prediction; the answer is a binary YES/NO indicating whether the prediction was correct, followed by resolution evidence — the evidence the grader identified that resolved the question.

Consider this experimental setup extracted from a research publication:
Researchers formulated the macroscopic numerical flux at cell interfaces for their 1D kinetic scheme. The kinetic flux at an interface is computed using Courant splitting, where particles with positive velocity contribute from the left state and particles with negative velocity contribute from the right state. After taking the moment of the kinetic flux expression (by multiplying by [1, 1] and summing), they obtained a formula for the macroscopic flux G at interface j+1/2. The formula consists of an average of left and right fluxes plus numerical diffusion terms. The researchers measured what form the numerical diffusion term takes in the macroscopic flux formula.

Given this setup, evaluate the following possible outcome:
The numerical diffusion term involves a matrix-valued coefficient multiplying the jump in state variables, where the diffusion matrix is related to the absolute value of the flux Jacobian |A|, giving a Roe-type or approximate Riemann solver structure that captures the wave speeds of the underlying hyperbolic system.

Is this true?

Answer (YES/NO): NO